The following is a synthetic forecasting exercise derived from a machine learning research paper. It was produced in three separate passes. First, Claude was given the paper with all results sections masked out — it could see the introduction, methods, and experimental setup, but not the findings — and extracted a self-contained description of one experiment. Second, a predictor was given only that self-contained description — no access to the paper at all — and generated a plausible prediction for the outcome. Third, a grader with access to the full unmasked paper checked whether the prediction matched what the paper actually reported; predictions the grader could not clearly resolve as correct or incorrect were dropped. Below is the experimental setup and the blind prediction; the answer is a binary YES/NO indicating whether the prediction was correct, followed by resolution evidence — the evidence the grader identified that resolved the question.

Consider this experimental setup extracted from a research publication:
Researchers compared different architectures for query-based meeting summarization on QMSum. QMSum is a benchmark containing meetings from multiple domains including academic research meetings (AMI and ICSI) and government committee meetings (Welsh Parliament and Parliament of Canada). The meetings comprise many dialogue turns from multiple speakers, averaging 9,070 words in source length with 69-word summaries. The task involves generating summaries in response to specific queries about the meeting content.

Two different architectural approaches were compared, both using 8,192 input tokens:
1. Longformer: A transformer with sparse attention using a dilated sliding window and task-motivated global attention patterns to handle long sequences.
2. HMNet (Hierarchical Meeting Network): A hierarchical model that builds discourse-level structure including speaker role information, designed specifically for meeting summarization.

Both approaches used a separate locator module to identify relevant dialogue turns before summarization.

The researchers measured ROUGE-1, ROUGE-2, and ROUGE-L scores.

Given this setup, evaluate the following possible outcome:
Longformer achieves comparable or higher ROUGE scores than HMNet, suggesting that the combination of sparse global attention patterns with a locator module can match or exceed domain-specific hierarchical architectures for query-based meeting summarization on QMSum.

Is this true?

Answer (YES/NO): NO